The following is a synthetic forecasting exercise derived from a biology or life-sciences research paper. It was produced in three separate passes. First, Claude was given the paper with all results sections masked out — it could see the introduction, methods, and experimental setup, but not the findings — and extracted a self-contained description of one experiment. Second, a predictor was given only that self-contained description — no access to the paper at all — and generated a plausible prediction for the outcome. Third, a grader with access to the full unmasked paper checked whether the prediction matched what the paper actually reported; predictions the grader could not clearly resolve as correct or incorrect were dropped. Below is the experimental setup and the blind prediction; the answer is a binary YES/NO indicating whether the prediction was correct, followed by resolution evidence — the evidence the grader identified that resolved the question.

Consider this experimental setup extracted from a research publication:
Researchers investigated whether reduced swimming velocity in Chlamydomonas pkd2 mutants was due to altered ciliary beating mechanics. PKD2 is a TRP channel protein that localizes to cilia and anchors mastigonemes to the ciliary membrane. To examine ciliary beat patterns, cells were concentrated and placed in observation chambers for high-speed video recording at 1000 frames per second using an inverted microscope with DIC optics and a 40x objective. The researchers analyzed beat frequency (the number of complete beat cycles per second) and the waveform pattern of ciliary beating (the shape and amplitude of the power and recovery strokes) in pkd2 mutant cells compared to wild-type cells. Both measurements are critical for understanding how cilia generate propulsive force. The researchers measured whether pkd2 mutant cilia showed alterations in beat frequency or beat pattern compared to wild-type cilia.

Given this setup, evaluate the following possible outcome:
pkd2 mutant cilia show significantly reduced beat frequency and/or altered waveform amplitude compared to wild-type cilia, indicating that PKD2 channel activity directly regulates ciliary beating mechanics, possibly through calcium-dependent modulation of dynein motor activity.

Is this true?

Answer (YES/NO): NO